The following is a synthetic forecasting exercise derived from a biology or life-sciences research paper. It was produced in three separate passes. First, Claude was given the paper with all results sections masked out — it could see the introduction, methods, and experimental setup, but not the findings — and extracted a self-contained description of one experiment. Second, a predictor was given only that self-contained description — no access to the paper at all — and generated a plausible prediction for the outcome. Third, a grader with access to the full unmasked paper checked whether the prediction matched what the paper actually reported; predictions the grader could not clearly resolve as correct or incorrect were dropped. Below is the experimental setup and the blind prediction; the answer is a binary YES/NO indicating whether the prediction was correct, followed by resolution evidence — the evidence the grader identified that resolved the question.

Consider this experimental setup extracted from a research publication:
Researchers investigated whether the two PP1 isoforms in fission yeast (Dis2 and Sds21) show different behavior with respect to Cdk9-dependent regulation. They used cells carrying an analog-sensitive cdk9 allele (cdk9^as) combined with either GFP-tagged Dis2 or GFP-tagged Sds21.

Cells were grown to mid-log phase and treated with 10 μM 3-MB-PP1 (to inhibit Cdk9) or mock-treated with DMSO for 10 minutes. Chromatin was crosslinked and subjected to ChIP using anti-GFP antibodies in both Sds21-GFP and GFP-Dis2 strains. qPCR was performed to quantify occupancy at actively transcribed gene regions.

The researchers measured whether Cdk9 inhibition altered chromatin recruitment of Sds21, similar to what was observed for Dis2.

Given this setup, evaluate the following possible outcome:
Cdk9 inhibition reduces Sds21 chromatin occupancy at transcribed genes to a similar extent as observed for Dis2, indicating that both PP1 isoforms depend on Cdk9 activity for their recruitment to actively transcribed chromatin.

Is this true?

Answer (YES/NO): NO